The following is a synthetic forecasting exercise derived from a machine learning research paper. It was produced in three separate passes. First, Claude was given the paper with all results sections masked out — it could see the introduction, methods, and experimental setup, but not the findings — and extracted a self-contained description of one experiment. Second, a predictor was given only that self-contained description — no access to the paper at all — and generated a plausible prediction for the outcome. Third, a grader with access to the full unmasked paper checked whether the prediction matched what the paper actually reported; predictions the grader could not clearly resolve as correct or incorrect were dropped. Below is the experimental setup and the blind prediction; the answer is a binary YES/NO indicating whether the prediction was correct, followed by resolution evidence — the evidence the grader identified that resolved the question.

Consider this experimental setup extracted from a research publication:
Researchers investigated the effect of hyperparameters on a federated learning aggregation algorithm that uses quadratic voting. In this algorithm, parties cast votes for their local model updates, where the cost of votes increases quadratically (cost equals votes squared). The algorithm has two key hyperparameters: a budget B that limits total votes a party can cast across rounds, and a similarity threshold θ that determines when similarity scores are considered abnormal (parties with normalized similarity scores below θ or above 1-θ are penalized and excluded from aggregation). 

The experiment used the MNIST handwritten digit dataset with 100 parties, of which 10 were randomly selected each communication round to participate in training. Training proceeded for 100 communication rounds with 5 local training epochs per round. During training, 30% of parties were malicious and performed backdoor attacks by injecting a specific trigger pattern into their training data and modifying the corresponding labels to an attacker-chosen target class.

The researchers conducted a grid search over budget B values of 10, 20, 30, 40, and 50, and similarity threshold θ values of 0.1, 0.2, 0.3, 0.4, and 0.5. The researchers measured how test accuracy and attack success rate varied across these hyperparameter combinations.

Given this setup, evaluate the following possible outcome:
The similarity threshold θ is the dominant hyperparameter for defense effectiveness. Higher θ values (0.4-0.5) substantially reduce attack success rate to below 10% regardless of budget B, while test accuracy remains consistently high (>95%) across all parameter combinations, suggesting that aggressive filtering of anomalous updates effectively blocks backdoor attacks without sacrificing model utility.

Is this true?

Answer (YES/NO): NO